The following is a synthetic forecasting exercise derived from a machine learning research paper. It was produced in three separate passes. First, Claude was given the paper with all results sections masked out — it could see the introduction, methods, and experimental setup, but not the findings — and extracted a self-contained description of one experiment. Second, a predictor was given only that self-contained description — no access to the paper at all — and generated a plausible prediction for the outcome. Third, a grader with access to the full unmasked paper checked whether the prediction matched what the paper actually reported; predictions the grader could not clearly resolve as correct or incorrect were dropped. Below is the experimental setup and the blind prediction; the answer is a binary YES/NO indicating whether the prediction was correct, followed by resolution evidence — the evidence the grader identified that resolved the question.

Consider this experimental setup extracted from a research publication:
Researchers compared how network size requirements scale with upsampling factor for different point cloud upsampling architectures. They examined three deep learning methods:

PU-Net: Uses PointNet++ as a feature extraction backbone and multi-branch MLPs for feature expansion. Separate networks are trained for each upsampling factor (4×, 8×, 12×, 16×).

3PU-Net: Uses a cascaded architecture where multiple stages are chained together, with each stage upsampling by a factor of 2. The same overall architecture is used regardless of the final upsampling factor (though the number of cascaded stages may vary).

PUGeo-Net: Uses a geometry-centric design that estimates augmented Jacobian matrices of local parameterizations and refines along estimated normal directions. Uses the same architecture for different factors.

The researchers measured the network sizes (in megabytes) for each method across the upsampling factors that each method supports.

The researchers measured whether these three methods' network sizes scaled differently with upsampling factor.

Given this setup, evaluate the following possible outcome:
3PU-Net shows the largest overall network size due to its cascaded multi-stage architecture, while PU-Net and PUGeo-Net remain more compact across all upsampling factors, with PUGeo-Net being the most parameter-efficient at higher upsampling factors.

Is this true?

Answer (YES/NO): NO